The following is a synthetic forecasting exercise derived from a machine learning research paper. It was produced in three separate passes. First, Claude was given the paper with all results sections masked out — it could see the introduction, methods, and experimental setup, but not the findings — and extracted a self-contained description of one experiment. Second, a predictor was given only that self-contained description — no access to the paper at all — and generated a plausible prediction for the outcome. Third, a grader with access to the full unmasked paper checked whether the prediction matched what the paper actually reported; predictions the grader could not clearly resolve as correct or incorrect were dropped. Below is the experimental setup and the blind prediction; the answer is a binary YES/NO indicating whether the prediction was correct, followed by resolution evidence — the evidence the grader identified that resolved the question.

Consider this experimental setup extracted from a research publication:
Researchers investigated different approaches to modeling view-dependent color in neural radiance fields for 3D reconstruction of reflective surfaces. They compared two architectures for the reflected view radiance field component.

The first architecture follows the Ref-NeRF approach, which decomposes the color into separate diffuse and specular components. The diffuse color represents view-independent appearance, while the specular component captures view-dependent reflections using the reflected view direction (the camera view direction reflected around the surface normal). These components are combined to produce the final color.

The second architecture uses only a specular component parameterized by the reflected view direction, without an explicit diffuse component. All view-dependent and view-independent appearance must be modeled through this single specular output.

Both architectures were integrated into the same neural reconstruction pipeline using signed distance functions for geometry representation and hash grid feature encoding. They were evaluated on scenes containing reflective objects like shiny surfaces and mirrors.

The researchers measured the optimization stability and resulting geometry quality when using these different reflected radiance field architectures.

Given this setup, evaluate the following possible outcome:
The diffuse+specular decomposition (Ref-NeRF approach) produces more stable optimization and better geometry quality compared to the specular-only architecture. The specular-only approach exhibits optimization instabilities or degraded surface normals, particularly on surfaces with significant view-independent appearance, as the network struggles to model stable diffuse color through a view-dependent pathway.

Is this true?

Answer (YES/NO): NO